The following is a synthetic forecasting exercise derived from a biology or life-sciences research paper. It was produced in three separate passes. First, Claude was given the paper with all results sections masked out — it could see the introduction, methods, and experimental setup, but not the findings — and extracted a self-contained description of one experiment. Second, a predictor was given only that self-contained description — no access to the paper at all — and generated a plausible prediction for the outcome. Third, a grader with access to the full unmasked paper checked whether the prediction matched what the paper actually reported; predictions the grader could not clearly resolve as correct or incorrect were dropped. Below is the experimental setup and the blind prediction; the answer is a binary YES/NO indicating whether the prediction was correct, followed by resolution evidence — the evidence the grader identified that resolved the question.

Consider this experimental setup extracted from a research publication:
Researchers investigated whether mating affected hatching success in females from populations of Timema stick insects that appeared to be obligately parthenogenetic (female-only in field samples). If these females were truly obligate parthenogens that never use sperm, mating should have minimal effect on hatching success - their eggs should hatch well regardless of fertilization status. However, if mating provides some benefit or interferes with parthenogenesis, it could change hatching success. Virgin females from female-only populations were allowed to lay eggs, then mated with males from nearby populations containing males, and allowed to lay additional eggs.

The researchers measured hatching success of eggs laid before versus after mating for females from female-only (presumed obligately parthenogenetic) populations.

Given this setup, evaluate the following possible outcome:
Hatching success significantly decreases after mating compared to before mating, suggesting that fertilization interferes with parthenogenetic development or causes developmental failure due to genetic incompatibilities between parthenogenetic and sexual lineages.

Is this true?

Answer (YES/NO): NO